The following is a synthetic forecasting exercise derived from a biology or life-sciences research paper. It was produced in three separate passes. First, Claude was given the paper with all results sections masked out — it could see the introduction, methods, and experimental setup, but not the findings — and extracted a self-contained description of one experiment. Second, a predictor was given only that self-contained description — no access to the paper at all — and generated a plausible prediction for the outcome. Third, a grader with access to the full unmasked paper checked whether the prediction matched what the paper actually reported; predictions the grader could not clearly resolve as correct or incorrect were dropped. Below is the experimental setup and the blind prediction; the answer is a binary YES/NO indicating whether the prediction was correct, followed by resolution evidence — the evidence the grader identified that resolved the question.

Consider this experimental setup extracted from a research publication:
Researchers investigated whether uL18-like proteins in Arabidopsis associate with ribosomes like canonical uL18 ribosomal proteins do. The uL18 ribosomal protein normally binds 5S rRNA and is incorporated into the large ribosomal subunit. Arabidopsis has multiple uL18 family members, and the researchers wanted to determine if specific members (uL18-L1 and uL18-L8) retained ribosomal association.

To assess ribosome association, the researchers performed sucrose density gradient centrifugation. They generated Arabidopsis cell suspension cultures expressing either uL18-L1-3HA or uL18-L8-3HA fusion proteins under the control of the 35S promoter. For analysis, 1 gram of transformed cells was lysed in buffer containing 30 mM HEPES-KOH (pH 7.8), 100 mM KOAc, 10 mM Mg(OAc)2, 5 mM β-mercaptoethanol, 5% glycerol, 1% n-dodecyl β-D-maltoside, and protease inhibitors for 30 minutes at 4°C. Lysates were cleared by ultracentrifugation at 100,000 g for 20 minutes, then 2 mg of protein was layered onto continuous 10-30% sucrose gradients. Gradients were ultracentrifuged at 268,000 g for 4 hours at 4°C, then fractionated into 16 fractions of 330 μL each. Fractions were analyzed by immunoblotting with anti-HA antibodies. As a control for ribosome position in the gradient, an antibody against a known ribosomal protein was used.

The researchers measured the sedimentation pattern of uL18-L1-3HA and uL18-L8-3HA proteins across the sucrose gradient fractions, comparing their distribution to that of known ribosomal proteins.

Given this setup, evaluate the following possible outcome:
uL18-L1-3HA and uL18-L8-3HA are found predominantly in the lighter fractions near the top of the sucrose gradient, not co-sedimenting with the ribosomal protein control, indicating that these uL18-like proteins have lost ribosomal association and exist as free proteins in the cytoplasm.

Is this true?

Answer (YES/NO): NO